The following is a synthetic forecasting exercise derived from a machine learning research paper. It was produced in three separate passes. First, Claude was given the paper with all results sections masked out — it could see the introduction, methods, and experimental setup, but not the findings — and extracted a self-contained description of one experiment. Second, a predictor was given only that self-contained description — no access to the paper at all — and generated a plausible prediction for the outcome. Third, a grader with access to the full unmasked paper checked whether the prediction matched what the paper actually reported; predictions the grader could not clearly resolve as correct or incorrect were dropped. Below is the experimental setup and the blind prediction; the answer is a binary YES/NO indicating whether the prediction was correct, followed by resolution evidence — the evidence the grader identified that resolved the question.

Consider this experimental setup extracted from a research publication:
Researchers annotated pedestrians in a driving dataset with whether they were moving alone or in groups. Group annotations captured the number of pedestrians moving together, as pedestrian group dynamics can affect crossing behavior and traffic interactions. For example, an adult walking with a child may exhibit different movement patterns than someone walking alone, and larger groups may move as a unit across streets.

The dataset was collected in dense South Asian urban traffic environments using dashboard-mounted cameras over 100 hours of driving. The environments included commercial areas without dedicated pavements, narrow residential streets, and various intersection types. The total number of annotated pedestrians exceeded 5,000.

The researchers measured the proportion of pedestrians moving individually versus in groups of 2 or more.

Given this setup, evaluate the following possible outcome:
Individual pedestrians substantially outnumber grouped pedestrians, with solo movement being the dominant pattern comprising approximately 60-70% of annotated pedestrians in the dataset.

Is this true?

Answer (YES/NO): NO